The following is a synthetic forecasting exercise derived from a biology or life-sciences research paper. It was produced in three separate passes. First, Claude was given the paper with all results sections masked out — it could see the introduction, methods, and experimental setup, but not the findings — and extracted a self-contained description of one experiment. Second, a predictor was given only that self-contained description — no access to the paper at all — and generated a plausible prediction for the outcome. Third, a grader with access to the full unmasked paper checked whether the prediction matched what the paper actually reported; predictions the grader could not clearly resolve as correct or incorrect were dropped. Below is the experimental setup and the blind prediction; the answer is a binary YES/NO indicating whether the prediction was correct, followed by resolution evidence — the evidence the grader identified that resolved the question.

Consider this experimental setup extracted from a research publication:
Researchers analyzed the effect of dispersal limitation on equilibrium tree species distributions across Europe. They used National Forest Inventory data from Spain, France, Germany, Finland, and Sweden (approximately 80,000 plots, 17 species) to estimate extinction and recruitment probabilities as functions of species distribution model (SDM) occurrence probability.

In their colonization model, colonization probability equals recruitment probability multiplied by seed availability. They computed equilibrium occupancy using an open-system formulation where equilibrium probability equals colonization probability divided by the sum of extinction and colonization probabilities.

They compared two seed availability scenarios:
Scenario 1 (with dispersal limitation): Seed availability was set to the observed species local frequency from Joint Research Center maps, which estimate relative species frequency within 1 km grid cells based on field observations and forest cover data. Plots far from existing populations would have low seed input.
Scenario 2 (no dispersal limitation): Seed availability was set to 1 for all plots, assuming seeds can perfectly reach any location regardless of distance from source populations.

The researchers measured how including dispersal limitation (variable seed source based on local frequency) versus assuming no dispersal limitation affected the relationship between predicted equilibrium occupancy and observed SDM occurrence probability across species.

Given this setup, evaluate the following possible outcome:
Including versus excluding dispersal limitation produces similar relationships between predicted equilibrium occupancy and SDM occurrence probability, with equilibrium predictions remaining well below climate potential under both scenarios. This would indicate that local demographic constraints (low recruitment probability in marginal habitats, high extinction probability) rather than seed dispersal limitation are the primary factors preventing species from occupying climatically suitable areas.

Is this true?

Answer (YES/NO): NO